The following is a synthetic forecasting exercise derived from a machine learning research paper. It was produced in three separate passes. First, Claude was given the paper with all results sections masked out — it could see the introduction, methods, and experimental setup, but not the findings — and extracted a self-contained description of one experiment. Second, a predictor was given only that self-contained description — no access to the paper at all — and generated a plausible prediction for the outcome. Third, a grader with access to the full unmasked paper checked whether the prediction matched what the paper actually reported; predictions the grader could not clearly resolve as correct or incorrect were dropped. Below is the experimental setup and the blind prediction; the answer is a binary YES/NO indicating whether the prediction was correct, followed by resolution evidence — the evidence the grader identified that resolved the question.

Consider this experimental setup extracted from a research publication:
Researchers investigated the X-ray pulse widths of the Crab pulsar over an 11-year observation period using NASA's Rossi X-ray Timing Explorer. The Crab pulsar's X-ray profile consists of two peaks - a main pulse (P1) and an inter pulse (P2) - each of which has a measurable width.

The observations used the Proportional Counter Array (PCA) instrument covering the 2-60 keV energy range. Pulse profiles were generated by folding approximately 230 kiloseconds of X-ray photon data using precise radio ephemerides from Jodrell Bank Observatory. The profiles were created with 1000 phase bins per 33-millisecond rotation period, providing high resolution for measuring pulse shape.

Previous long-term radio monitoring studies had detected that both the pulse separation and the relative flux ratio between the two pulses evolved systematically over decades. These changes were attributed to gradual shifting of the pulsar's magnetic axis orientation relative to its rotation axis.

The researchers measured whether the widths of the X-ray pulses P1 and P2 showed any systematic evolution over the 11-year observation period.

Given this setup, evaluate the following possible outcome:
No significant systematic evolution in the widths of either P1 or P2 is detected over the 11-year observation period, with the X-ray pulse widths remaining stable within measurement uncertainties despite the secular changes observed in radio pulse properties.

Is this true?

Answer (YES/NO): NO